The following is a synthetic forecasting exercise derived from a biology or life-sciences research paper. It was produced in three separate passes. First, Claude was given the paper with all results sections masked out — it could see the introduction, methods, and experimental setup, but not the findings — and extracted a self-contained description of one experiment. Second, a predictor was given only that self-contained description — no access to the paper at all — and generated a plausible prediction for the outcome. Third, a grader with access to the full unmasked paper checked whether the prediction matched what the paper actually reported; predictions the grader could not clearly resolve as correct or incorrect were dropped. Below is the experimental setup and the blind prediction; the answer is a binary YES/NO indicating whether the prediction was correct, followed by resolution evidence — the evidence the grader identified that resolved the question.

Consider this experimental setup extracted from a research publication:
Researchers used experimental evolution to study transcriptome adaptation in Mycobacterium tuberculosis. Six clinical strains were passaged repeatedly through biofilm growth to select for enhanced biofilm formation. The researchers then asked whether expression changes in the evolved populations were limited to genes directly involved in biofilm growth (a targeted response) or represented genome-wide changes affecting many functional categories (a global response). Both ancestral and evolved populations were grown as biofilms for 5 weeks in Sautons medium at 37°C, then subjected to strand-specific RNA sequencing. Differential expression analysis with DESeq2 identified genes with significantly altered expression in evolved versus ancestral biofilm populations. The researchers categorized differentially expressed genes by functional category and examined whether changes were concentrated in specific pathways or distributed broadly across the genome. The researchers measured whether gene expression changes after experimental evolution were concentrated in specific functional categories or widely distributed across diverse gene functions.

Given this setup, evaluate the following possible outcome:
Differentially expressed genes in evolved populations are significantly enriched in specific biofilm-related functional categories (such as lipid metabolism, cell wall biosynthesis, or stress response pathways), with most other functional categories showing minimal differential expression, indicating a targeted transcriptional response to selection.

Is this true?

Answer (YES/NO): NO